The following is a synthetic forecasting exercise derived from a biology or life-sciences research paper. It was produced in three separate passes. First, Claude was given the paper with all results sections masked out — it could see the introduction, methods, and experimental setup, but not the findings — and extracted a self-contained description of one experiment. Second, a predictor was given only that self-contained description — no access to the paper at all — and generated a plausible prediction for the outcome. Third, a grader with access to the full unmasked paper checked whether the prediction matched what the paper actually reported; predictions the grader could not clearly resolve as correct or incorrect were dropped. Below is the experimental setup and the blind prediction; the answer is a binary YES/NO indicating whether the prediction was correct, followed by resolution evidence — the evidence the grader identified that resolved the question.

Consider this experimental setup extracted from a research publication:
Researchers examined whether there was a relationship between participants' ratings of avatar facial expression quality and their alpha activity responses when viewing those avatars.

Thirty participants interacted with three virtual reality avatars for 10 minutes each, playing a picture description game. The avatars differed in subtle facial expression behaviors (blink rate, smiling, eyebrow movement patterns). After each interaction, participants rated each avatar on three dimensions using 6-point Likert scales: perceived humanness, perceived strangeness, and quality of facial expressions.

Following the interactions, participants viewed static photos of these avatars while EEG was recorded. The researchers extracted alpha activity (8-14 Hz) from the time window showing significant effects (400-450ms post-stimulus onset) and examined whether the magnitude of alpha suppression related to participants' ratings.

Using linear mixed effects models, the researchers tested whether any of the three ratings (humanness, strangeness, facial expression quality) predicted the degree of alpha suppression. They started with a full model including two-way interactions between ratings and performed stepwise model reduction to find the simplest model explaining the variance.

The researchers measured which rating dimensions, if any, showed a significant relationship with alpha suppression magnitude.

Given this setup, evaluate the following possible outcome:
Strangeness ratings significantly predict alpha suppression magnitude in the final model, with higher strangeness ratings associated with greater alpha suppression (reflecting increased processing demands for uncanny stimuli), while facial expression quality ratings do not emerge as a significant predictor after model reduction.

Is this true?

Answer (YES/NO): NO